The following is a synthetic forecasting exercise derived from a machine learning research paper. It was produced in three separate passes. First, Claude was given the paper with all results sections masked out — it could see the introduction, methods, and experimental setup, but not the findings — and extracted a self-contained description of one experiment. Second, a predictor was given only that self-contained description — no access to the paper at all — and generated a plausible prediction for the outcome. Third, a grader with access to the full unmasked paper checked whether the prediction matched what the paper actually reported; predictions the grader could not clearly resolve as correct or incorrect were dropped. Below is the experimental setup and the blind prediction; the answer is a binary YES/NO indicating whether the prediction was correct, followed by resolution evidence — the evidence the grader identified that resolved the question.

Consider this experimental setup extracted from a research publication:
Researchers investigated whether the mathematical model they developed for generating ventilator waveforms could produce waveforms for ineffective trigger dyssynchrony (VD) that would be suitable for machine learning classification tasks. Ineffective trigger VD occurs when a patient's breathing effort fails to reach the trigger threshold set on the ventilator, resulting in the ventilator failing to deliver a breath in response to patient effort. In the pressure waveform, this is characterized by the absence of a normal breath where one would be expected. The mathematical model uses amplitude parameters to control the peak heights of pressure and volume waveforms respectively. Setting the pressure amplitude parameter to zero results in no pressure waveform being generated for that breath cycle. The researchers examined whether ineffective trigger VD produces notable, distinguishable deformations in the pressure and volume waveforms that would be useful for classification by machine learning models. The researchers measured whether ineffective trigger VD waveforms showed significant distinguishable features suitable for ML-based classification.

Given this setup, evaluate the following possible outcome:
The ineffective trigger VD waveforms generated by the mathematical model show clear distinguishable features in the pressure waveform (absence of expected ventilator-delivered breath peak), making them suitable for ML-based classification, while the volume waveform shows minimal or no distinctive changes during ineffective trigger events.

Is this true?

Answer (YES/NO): NO